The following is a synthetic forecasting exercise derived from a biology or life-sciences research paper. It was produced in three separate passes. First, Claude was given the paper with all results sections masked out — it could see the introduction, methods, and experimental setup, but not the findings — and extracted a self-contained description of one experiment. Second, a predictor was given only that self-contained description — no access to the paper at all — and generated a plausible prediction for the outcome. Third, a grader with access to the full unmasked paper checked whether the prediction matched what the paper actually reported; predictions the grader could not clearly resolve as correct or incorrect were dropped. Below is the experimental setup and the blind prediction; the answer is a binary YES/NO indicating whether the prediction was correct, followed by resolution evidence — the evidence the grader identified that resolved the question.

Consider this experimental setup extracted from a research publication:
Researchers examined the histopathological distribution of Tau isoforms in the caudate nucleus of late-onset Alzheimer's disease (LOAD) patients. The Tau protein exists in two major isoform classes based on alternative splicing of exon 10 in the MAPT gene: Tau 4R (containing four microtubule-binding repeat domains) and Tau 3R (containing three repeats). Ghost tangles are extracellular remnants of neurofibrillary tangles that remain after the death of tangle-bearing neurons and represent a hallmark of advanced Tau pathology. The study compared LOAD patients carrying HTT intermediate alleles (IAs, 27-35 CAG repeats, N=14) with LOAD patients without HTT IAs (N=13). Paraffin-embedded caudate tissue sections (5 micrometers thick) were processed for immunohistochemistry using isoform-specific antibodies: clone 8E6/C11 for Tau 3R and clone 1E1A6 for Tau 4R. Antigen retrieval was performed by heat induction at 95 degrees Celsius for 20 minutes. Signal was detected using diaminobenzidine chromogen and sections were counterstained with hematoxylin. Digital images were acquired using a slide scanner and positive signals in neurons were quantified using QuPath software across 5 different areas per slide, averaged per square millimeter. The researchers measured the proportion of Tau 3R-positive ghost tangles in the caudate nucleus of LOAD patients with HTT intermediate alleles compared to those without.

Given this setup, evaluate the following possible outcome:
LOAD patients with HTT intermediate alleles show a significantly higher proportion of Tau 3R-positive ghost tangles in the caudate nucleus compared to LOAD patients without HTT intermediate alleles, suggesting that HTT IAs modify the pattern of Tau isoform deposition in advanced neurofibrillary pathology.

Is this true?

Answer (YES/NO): YES